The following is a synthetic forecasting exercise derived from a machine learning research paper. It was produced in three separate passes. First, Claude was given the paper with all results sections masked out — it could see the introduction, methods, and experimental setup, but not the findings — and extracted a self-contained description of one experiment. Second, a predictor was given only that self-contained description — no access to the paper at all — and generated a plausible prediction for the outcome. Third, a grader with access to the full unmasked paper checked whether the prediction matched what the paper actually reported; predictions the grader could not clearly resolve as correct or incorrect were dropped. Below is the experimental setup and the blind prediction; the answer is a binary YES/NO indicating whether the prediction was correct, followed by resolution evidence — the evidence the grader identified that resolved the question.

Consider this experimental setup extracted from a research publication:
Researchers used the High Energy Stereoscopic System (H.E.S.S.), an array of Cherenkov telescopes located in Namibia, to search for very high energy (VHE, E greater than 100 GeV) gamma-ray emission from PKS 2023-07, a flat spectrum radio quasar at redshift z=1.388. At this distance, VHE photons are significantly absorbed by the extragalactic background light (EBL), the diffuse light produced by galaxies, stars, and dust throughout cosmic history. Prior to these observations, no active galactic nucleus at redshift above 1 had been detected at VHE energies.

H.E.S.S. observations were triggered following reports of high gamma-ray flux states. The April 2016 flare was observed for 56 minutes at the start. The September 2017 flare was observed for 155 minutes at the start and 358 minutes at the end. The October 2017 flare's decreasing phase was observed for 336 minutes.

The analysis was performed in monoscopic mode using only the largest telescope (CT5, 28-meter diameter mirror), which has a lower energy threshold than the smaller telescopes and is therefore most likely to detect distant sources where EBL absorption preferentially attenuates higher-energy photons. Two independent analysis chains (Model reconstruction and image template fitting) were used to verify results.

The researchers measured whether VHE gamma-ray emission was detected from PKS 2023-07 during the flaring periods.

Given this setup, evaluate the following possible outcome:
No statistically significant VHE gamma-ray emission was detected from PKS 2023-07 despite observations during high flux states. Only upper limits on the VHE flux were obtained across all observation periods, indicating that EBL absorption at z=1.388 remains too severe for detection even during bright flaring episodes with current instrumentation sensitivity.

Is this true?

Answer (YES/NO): NO